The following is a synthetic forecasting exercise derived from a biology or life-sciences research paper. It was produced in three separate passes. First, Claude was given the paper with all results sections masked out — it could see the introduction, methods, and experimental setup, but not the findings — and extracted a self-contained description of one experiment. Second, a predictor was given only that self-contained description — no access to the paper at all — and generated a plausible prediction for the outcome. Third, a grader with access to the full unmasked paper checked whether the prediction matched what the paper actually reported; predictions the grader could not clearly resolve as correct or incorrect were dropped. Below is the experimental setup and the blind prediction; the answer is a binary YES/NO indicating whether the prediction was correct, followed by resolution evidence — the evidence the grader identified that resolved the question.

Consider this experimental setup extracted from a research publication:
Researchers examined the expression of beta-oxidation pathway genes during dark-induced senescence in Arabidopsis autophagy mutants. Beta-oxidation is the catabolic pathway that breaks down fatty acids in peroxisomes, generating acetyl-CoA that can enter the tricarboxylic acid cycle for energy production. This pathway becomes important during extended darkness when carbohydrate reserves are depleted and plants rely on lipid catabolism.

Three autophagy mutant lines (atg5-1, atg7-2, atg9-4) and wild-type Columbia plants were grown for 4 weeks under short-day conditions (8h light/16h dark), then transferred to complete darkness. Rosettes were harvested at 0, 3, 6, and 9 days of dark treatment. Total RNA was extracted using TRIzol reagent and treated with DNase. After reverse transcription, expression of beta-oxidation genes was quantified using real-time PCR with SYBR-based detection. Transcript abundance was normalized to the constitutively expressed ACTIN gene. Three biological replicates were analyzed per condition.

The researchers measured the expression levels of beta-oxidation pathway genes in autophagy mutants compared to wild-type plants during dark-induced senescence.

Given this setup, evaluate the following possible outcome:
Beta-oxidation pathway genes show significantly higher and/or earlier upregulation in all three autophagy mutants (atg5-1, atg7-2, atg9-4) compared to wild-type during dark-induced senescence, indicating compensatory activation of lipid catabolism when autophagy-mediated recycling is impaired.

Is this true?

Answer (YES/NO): NO